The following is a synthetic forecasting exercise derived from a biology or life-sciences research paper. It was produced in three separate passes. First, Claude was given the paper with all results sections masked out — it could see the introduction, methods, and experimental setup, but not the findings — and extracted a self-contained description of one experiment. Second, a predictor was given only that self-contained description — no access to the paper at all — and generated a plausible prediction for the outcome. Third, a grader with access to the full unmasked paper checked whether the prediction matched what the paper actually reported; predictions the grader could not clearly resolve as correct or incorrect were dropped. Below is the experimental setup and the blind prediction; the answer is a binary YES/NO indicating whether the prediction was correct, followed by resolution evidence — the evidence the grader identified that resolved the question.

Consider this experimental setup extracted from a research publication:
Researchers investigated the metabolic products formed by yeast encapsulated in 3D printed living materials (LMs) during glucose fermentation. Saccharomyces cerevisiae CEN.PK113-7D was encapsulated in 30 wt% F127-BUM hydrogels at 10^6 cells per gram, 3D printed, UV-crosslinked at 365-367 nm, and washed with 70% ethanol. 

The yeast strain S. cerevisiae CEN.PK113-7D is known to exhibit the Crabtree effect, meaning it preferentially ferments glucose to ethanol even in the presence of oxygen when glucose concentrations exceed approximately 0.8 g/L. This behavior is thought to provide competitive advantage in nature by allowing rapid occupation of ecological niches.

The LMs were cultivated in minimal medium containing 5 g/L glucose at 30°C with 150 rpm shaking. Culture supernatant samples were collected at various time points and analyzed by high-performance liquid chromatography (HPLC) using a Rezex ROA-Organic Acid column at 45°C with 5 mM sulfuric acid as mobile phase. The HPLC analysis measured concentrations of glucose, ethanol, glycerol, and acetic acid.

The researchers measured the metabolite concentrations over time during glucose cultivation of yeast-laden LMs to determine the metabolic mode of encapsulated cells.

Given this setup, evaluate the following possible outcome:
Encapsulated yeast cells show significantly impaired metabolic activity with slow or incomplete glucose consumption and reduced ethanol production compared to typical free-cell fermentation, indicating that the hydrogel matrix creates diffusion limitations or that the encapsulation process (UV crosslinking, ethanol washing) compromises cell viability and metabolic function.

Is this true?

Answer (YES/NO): NO